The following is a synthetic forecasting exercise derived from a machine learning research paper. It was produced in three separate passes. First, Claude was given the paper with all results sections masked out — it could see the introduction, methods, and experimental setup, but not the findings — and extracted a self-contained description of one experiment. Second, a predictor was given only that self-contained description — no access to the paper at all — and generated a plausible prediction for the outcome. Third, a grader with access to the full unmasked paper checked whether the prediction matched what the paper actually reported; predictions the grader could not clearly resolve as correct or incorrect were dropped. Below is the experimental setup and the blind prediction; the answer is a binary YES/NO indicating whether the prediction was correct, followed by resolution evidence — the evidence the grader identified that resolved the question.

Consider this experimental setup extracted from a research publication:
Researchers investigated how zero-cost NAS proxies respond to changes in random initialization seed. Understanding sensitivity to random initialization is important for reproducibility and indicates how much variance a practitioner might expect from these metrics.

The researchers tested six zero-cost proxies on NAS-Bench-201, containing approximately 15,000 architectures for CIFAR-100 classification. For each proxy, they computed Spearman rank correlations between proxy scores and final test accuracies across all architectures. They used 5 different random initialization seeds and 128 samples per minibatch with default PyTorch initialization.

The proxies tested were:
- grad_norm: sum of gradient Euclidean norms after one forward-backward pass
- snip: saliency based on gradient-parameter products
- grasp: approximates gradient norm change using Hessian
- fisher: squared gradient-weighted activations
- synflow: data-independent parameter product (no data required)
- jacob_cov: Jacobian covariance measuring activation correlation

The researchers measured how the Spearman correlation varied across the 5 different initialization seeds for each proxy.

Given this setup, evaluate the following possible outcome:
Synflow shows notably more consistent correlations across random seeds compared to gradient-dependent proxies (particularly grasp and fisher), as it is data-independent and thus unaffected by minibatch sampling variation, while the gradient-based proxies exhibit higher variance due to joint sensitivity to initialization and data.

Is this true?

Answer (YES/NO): NO